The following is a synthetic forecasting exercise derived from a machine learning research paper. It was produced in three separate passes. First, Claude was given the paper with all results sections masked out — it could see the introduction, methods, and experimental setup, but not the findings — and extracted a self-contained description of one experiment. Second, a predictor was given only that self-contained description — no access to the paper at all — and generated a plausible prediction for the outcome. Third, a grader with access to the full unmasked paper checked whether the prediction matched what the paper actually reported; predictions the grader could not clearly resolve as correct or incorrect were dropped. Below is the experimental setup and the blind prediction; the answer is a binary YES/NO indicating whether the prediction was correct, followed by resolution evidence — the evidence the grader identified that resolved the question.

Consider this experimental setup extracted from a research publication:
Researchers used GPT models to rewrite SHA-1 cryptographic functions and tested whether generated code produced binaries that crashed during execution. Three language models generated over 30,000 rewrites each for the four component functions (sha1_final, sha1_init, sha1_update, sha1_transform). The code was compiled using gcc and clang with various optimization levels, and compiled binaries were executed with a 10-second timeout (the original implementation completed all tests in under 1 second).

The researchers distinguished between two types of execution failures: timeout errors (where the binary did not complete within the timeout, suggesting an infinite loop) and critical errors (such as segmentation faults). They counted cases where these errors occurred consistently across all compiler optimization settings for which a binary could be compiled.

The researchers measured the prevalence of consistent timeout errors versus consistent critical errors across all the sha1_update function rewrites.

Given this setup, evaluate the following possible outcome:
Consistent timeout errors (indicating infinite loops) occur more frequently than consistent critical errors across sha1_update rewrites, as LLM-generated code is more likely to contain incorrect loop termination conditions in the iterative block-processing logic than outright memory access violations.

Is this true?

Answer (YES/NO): NO